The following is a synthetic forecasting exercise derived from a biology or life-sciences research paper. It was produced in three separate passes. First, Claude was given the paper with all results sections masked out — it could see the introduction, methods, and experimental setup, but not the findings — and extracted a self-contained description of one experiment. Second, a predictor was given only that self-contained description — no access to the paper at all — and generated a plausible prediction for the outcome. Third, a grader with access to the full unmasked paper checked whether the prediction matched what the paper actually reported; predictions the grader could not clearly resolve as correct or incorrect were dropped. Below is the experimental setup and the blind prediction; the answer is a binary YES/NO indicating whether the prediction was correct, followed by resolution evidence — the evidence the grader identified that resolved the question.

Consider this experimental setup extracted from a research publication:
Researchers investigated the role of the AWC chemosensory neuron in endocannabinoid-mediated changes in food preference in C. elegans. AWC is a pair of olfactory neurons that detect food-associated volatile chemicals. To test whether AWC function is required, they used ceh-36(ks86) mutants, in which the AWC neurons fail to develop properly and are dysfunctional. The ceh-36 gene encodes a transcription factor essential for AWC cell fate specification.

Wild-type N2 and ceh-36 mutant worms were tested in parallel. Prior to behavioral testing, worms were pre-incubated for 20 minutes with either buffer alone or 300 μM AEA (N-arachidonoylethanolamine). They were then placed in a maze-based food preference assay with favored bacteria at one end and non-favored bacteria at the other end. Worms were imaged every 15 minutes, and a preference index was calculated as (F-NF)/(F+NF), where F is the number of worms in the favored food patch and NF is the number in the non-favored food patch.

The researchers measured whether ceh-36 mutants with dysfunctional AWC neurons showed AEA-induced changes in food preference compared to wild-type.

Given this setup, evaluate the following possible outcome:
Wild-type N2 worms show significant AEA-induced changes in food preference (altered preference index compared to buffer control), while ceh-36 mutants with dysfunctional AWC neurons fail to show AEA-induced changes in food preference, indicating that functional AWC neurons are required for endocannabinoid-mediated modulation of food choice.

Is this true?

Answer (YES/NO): YES